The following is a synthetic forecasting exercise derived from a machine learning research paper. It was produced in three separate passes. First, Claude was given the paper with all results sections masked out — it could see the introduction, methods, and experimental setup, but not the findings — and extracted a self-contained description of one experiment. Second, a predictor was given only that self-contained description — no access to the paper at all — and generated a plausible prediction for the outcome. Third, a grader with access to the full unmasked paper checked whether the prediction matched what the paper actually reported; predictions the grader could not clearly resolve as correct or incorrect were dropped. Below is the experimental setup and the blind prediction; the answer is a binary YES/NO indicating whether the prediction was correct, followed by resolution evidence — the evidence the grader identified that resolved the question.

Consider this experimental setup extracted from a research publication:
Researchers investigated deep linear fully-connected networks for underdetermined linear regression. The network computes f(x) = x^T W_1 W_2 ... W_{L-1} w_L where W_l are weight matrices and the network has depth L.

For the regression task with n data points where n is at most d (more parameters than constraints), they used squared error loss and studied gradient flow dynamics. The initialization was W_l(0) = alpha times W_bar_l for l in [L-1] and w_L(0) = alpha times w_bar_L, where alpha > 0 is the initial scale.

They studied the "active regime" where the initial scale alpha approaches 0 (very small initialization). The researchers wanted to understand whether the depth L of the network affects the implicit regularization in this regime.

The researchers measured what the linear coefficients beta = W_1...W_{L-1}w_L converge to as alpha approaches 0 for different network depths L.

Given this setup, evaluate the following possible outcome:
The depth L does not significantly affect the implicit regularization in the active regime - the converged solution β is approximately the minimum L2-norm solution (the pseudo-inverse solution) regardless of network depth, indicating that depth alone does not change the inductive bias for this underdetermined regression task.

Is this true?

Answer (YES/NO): YES